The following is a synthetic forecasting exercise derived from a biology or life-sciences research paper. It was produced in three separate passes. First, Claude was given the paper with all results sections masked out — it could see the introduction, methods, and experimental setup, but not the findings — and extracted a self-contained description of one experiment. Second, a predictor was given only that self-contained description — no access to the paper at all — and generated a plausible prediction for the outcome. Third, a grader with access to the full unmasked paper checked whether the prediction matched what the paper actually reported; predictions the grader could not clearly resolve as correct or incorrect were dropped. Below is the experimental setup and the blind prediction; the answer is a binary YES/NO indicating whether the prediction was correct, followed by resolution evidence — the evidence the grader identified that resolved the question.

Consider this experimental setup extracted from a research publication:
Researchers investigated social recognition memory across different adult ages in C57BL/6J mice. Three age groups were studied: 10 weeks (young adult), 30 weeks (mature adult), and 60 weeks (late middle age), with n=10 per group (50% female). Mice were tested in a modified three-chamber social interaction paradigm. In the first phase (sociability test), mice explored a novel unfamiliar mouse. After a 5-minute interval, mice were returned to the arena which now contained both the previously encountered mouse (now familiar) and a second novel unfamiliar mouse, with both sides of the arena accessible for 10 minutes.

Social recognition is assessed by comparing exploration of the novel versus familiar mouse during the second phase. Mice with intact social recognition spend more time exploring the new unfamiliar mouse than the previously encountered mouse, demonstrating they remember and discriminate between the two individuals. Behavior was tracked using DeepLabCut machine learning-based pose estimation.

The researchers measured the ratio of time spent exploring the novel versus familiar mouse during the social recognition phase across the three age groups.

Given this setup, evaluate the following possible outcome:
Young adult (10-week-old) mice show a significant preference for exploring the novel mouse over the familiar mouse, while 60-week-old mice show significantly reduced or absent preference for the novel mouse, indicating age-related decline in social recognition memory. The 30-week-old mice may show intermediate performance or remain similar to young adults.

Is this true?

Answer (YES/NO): NO